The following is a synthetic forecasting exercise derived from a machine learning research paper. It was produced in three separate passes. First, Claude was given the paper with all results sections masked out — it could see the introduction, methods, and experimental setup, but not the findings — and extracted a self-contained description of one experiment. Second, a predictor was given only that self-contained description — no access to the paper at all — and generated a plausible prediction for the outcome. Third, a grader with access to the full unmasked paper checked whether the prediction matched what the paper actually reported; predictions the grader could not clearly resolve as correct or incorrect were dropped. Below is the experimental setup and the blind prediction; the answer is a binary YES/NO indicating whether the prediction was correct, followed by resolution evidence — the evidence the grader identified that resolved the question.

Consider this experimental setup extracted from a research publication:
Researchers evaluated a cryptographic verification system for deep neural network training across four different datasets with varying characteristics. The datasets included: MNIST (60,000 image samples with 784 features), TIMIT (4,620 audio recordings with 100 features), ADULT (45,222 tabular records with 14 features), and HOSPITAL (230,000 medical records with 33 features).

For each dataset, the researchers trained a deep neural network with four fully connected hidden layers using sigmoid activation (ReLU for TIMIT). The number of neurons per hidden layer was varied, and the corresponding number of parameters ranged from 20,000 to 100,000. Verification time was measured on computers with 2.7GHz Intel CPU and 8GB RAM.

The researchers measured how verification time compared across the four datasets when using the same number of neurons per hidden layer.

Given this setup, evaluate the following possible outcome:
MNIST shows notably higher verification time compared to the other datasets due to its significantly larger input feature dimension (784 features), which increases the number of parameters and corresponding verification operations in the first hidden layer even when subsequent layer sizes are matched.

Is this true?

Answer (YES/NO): YES